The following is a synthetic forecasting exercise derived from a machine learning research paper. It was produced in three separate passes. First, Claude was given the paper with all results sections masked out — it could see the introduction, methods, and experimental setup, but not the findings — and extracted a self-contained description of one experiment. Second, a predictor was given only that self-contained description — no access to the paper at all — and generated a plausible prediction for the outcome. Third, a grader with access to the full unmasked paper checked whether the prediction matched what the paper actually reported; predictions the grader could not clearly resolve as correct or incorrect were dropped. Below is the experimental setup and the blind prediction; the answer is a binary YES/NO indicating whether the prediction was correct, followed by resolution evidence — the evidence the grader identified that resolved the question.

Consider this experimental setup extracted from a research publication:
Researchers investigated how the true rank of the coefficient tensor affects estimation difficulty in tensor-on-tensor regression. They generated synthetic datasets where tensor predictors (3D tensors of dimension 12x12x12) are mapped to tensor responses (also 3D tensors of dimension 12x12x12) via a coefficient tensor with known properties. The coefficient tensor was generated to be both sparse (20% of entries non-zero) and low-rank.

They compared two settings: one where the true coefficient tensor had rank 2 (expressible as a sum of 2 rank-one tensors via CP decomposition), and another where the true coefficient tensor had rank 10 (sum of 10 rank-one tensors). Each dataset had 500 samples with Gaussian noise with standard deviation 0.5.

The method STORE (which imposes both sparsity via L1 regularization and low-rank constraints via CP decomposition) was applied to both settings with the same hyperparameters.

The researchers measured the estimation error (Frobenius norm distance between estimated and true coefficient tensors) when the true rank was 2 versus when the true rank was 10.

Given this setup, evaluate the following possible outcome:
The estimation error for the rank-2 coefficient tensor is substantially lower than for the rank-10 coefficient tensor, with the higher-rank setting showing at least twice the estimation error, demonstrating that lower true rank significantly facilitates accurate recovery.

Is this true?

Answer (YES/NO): NO